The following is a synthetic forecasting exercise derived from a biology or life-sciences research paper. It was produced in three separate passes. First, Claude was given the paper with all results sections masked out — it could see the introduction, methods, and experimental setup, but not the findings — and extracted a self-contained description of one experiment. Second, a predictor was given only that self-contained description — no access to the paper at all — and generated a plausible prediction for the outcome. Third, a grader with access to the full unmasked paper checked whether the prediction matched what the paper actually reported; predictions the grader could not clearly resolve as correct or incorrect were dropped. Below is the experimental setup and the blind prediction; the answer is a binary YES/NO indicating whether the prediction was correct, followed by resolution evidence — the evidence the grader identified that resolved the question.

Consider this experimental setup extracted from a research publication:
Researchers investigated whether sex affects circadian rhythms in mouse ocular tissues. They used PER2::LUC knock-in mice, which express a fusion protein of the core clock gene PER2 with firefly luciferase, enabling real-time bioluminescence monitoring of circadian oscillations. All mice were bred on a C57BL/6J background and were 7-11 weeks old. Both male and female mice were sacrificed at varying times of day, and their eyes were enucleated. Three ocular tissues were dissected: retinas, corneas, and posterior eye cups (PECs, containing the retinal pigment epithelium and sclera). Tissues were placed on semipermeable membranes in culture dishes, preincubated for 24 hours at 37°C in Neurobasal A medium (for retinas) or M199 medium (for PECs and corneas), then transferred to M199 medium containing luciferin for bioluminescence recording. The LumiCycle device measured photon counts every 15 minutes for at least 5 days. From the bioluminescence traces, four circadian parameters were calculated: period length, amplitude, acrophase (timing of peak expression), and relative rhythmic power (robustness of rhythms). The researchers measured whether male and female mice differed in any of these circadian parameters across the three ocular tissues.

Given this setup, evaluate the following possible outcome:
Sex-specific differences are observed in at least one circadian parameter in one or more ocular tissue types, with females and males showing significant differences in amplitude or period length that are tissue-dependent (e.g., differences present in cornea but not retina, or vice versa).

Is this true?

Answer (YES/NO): NO